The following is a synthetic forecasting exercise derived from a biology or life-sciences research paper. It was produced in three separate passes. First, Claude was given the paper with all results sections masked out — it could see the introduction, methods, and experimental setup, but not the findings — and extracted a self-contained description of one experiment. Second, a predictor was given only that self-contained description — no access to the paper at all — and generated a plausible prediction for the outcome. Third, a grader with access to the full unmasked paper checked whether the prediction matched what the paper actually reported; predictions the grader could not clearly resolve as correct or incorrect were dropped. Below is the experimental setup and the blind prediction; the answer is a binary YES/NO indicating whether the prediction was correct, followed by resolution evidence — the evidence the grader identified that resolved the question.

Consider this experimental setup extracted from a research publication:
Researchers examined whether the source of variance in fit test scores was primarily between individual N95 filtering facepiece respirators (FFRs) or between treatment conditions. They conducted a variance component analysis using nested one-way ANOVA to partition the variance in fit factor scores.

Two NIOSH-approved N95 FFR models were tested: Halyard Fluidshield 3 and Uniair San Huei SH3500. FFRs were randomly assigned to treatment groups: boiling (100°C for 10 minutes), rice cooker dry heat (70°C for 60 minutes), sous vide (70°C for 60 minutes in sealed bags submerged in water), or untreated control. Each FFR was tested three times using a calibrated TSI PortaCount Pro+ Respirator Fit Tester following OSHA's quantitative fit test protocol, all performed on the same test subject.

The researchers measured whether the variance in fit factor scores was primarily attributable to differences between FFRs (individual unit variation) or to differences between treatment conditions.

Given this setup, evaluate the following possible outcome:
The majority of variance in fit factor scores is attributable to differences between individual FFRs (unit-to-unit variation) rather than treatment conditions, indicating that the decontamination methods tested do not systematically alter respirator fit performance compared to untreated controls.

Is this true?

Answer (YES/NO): NO